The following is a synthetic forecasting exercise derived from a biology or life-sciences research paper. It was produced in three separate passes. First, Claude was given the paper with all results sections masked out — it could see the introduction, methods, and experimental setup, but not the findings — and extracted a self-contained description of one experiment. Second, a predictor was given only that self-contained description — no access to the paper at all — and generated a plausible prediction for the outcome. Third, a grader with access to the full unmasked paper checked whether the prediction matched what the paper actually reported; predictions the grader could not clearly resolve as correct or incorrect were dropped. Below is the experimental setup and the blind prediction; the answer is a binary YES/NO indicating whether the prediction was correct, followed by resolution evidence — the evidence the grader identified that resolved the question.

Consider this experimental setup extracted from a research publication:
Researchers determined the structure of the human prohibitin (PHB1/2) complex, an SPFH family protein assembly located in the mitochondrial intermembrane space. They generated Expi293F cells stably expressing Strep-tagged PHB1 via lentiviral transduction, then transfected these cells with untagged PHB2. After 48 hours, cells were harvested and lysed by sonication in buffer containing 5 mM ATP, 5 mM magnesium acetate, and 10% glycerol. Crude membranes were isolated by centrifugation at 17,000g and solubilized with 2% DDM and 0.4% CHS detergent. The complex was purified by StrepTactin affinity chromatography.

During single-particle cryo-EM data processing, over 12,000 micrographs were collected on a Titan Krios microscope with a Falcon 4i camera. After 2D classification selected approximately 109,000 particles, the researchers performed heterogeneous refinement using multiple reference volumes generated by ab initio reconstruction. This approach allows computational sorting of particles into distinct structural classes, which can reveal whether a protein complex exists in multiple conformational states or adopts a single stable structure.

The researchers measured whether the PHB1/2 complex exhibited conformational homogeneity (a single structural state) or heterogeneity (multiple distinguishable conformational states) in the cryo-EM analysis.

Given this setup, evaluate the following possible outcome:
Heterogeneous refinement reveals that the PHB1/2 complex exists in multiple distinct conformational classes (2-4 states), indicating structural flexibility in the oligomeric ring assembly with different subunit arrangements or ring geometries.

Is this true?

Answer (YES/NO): YES